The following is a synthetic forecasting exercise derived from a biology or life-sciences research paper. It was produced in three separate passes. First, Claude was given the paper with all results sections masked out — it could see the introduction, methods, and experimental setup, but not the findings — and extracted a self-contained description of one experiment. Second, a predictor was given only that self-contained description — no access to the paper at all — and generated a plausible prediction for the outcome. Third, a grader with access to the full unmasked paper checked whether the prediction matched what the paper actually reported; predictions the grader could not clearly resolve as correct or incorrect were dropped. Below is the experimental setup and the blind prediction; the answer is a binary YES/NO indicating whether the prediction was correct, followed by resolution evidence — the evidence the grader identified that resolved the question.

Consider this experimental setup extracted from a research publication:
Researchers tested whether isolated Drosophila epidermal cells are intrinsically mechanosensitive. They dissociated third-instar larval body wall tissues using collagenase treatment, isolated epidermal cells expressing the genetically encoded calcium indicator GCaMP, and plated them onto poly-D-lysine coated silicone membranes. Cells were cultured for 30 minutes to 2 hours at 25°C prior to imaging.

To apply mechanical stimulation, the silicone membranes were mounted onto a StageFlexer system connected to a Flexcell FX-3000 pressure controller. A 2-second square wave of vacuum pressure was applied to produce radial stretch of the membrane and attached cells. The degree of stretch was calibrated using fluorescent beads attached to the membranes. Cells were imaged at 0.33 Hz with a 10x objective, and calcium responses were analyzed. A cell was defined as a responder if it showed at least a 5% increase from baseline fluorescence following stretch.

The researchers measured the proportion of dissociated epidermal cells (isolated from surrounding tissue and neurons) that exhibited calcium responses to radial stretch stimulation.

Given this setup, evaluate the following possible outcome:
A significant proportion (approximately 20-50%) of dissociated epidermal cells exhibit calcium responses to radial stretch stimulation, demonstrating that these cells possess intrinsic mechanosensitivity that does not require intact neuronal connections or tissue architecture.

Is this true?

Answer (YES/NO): NO